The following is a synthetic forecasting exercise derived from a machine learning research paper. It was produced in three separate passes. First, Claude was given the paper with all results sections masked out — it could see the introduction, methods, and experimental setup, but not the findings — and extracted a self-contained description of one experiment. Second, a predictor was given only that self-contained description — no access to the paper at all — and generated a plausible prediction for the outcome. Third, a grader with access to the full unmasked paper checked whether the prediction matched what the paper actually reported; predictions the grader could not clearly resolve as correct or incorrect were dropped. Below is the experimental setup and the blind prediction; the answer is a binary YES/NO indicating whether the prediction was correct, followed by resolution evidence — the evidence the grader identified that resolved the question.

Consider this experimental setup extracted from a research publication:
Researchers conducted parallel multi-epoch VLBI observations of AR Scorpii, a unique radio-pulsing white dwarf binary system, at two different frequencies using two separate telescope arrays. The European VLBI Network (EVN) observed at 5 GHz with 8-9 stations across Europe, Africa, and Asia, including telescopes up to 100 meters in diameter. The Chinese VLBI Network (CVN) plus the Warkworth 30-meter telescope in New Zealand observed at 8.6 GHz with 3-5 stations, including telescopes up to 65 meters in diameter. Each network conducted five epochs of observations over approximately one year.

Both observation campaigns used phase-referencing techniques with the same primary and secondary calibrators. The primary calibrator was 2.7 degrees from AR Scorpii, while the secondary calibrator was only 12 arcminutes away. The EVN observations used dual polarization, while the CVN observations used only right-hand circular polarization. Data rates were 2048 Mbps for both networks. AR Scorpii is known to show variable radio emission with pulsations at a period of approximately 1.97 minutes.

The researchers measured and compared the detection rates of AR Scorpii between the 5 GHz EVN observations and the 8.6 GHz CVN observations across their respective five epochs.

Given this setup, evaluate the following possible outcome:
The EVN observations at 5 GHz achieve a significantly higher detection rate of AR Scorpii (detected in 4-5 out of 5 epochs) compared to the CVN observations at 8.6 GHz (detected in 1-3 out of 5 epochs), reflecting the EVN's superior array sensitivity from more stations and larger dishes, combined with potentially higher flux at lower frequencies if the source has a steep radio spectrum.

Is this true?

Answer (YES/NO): NO